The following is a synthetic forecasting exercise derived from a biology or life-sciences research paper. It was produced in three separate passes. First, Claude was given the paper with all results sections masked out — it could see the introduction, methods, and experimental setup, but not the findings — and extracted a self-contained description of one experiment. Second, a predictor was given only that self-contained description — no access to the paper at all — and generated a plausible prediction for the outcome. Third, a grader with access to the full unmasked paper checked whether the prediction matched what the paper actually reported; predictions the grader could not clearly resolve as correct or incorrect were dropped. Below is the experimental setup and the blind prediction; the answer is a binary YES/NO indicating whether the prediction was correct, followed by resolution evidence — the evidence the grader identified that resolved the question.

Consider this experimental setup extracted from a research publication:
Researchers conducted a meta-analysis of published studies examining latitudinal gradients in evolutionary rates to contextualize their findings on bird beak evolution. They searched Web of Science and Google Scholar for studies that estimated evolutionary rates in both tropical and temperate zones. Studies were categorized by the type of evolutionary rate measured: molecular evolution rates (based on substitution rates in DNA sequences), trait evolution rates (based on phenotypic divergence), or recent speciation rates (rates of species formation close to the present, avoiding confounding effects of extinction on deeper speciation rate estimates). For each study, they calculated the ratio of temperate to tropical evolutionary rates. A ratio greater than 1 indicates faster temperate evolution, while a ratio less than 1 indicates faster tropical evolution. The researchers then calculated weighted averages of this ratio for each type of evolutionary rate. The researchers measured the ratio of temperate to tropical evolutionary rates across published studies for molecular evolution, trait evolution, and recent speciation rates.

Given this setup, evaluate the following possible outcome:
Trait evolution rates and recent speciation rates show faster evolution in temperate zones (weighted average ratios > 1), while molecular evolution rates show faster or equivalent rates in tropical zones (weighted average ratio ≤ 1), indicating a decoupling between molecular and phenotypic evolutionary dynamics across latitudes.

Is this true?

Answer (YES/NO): YES